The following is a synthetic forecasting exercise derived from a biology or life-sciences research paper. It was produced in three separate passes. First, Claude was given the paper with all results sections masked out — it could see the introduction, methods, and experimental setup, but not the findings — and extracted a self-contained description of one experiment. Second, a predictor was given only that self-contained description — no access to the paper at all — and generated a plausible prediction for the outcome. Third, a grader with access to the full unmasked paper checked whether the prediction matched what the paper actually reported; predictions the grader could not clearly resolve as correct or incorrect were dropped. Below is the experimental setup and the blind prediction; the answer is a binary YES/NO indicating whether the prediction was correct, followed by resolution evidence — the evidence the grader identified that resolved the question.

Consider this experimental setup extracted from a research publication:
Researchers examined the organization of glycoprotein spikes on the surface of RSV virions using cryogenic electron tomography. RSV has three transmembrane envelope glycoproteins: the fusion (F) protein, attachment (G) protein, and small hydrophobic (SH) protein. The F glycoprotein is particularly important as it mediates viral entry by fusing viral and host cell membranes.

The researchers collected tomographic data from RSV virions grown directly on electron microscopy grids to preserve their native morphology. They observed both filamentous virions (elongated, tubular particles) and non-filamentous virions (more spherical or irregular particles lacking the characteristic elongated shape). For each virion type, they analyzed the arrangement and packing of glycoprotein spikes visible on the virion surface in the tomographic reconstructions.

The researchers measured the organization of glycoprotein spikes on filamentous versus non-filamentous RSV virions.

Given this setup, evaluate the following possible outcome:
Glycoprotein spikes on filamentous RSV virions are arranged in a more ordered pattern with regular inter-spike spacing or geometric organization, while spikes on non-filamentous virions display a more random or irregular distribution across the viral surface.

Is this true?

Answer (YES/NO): NO